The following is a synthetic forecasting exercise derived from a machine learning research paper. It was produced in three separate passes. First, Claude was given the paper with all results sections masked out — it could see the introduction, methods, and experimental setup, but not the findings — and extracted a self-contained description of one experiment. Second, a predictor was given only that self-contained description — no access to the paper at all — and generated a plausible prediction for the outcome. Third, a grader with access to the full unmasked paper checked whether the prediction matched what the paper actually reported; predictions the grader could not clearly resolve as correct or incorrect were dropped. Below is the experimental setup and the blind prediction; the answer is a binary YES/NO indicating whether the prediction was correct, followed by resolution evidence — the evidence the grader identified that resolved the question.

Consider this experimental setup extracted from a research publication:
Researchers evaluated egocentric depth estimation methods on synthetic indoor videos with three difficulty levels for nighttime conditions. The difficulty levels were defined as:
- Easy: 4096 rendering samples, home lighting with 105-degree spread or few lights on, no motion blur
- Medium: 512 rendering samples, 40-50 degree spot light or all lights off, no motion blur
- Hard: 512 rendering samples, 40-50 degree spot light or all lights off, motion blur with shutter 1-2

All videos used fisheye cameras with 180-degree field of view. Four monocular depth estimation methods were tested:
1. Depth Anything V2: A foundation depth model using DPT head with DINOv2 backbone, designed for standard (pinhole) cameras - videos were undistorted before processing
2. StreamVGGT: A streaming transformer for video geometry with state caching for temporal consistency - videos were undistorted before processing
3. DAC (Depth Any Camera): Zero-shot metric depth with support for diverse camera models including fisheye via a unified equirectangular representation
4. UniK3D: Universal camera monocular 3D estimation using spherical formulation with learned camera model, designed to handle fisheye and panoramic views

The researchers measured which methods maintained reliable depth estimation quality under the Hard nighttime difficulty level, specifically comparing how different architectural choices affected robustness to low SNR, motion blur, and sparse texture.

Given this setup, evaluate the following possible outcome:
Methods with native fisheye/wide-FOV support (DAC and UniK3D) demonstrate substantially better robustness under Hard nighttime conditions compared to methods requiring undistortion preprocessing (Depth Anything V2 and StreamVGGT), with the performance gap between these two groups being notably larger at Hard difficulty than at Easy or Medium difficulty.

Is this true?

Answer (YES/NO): NO